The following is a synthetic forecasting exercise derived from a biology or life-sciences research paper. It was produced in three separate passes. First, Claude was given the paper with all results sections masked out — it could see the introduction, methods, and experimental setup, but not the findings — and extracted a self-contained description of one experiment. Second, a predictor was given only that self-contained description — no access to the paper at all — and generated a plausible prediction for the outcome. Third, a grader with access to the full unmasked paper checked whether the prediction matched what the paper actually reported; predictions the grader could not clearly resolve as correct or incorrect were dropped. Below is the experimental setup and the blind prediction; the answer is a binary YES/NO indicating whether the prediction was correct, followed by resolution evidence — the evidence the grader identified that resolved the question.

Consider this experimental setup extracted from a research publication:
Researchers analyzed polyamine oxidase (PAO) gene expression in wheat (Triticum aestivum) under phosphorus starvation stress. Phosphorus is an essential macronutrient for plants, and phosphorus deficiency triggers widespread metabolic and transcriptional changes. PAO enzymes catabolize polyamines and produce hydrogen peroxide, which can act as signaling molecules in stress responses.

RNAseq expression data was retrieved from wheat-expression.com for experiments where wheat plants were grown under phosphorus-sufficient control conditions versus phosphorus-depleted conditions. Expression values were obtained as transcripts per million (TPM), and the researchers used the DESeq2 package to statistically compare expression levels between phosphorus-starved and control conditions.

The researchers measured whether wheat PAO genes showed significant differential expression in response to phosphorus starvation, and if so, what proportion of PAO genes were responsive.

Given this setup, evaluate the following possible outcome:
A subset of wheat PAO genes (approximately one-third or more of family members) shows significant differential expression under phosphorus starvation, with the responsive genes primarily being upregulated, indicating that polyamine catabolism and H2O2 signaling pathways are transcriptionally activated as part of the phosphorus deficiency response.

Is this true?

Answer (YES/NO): NO